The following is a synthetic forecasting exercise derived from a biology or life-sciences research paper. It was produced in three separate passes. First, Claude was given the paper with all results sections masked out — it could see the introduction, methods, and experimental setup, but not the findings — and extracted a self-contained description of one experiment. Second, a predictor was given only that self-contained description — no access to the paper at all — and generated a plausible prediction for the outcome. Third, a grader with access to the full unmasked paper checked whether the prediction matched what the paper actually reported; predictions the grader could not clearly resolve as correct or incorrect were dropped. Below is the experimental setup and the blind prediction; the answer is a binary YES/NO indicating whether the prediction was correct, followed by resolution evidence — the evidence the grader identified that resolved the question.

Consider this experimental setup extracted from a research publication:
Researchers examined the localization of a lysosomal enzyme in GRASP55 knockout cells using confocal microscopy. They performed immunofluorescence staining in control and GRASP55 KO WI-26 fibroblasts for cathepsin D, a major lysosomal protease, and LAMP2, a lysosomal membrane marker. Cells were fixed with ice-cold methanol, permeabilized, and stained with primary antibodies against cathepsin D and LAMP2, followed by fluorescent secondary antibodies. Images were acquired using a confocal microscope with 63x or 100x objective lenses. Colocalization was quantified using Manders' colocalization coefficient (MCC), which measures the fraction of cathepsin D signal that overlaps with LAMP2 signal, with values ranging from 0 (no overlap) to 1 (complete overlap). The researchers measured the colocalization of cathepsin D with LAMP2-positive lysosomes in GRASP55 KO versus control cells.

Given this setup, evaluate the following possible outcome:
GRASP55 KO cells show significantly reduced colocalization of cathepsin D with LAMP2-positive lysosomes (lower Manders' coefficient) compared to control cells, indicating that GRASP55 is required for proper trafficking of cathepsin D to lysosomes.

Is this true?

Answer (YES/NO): YES